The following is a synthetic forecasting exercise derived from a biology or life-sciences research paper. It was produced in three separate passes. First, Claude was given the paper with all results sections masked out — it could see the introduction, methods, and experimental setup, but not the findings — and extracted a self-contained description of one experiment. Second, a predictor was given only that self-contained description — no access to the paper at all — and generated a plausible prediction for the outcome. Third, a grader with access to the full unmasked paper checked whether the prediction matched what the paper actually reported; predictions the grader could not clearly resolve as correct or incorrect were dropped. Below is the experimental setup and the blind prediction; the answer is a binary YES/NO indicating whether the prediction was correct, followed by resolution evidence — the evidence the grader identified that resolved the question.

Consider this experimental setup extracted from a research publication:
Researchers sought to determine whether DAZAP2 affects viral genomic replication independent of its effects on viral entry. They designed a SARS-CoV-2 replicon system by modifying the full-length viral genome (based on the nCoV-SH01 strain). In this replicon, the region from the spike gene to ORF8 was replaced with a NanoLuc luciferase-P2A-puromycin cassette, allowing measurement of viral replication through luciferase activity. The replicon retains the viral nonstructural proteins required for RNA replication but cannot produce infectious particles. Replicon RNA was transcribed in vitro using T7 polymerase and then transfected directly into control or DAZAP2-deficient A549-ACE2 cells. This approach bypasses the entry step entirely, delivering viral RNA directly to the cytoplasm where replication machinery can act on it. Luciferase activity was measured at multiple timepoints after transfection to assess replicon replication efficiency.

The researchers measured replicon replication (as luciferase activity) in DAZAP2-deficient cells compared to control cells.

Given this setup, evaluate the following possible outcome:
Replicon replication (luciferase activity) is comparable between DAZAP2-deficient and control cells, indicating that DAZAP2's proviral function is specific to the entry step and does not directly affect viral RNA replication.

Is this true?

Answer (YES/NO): NO